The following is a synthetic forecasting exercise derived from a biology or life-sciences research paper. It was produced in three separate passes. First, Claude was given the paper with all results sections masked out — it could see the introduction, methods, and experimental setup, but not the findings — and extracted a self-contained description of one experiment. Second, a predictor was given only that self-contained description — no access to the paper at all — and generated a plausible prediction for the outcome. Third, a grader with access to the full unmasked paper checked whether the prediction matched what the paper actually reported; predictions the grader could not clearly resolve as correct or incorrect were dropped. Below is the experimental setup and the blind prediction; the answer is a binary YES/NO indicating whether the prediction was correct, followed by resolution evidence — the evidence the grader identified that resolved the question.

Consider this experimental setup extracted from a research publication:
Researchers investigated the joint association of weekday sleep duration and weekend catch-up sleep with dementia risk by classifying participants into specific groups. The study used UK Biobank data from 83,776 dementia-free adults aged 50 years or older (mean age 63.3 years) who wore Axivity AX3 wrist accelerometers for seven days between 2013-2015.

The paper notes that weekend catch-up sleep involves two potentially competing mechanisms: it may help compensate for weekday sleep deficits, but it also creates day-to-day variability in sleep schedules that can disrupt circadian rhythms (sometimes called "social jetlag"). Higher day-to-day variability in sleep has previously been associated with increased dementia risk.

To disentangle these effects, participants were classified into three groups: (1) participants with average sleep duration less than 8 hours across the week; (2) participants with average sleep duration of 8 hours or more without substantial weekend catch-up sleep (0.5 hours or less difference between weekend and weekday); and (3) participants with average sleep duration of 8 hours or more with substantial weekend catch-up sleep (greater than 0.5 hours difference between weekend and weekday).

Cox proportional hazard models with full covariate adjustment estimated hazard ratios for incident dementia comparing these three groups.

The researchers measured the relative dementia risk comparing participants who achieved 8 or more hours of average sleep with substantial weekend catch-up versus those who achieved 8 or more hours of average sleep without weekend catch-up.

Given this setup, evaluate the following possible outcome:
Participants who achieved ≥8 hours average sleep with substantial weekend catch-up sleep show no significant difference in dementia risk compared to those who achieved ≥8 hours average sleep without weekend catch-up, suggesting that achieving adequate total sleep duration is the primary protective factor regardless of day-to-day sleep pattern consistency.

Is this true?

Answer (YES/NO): YES